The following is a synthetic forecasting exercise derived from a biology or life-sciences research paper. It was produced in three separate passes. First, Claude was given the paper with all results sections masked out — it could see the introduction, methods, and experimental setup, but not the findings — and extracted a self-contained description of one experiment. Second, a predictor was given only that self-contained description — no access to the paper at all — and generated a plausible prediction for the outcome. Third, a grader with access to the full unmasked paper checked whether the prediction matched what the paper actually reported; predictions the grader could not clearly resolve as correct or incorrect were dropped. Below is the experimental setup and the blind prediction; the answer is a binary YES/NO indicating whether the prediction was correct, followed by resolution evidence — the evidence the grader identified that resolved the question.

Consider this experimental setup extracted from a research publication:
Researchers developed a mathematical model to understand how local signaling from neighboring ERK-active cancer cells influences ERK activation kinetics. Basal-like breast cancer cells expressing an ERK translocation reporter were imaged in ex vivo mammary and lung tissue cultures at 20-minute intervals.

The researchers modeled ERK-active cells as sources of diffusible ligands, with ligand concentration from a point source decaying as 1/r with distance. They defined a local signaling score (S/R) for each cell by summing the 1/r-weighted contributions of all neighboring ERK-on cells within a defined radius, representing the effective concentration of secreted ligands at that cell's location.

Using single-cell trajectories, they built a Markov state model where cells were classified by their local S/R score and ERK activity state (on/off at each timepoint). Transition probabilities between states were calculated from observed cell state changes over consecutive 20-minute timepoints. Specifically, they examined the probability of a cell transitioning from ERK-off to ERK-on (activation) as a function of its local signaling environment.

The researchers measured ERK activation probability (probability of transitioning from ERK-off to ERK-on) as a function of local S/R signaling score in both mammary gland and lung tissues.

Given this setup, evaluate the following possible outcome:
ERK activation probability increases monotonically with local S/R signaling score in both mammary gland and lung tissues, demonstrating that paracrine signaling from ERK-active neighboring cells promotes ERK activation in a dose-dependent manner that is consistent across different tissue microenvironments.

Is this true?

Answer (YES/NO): YES